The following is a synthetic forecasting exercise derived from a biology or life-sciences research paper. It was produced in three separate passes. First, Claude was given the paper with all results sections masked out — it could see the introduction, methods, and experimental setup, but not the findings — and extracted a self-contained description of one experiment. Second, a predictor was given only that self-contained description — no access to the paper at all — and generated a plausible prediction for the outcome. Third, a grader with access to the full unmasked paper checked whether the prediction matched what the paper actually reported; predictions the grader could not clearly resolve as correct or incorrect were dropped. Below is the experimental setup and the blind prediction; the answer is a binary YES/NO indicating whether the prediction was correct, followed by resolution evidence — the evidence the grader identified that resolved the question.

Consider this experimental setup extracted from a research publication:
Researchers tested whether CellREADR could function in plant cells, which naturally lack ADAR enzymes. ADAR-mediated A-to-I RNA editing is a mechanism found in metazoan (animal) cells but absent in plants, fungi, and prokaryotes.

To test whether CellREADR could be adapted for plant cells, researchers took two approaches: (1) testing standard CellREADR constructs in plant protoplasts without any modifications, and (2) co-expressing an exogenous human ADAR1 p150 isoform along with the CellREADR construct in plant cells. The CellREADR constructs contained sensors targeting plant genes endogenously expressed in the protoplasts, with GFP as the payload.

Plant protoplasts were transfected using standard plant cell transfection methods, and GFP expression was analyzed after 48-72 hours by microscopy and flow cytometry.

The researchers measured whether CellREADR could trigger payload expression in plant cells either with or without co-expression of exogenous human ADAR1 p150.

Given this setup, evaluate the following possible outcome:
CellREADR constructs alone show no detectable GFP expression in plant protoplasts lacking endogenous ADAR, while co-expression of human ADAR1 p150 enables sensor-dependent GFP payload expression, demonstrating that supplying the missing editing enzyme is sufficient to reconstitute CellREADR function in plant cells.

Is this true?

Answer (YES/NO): YES